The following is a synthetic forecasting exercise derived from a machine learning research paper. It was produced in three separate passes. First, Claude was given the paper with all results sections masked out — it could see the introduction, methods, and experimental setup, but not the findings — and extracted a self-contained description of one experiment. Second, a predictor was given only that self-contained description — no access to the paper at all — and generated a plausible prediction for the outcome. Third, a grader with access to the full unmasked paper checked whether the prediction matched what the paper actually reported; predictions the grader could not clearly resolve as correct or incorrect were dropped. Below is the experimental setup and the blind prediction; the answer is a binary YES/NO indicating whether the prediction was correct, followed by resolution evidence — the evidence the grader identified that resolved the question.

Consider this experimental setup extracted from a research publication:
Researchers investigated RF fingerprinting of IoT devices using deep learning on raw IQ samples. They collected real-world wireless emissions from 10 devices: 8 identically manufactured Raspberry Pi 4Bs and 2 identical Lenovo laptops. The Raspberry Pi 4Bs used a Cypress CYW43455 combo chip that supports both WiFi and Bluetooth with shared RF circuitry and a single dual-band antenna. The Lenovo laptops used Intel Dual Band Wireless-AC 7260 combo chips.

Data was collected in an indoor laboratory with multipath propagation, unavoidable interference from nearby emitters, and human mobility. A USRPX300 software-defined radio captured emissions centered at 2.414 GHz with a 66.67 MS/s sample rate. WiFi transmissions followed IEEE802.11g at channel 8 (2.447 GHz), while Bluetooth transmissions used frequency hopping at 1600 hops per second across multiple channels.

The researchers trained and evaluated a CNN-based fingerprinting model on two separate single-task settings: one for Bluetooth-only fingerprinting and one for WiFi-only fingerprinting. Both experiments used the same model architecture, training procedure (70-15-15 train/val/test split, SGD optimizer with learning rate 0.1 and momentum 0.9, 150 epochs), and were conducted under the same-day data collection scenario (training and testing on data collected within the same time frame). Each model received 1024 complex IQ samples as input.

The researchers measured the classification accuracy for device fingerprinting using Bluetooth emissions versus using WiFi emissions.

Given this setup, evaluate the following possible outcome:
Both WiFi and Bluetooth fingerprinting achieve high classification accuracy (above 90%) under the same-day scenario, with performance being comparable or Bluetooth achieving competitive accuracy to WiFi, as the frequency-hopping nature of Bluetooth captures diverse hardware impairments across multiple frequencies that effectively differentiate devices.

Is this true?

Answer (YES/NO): NO